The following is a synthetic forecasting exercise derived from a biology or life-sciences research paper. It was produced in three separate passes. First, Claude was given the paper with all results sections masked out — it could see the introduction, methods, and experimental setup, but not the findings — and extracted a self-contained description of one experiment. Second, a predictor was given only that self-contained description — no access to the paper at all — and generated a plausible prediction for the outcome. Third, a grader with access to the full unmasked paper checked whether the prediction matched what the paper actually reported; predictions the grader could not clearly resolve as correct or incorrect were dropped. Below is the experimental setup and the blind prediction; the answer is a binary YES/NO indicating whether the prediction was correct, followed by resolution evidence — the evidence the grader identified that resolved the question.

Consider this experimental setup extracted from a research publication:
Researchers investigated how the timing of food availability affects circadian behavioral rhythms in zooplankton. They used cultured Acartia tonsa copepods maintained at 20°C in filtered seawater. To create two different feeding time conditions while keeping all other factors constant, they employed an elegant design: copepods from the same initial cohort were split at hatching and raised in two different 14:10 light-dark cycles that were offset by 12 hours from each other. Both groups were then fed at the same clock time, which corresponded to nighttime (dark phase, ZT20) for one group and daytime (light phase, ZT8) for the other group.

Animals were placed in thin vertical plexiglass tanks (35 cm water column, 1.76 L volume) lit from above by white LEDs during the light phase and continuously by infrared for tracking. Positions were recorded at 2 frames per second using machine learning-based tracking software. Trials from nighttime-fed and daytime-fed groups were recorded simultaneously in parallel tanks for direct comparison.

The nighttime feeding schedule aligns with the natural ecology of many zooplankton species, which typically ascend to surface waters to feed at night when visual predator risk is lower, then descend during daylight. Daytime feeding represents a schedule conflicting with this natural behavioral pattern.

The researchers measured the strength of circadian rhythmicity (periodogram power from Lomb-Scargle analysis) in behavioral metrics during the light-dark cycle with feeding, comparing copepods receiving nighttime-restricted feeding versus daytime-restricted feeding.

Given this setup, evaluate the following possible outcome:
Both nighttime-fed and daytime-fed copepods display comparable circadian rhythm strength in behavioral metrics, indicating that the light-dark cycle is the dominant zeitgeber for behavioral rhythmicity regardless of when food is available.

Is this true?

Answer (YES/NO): NO